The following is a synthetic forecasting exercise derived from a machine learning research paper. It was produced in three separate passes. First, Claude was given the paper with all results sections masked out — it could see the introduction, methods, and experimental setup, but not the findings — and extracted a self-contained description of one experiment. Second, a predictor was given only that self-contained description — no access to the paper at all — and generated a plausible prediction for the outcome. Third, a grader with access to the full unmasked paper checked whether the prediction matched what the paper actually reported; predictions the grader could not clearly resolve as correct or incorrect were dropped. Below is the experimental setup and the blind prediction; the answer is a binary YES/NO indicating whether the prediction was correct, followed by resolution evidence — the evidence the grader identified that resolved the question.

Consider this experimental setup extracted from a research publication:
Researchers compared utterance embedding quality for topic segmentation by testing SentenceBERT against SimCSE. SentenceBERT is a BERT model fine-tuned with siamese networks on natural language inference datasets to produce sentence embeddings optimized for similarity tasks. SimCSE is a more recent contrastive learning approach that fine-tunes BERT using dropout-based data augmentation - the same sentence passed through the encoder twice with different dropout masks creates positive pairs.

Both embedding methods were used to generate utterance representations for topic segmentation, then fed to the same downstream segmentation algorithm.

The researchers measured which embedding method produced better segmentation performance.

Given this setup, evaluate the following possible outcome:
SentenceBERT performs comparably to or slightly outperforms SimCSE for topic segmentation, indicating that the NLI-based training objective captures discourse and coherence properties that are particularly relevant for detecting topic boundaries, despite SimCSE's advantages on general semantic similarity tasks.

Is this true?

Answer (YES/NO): YES